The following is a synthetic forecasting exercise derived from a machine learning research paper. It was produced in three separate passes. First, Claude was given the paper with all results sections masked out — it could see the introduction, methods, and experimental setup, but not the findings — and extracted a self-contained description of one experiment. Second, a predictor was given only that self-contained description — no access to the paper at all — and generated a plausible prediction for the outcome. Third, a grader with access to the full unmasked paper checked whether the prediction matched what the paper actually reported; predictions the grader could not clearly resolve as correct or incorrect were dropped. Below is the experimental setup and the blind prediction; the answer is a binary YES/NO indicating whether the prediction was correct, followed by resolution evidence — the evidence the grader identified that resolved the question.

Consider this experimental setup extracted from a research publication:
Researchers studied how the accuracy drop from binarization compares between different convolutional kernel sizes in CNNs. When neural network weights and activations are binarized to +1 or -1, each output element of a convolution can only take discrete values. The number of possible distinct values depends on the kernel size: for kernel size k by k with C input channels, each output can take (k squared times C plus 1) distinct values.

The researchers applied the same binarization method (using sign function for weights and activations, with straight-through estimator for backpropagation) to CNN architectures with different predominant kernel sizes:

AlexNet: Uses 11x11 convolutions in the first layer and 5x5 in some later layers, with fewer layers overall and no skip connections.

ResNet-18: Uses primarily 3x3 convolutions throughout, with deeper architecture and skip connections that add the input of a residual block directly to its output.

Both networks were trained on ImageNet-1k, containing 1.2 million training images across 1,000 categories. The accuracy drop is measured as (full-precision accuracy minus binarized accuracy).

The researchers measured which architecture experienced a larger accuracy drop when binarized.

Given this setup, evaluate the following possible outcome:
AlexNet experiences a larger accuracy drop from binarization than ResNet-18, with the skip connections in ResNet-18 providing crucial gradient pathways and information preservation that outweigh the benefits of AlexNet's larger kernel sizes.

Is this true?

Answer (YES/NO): NO